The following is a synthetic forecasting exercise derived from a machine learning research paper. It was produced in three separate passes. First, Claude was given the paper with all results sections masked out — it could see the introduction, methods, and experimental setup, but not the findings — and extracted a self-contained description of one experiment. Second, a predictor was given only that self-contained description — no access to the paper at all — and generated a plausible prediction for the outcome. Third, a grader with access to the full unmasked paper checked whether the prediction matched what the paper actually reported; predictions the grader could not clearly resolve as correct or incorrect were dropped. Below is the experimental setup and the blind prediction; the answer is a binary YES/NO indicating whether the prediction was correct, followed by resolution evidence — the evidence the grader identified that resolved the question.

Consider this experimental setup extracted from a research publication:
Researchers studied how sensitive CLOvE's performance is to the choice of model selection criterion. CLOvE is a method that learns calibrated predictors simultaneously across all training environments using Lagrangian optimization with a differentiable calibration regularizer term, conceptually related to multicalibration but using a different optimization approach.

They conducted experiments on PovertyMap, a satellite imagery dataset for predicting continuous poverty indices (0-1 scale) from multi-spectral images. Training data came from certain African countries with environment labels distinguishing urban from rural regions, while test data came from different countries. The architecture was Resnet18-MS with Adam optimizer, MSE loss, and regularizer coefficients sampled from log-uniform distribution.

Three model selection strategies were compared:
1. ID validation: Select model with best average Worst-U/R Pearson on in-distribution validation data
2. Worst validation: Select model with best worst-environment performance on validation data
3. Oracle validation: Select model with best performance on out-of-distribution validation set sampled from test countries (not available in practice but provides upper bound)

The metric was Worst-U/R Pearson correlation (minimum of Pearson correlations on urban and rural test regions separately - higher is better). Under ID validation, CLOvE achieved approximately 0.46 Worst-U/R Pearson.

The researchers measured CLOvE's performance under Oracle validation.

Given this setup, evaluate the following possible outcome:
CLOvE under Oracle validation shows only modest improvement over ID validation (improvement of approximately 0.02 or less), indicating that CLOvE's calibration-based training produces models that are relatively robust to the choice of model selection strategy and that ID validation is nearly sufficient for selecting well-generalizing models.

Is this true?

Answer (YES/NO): NO